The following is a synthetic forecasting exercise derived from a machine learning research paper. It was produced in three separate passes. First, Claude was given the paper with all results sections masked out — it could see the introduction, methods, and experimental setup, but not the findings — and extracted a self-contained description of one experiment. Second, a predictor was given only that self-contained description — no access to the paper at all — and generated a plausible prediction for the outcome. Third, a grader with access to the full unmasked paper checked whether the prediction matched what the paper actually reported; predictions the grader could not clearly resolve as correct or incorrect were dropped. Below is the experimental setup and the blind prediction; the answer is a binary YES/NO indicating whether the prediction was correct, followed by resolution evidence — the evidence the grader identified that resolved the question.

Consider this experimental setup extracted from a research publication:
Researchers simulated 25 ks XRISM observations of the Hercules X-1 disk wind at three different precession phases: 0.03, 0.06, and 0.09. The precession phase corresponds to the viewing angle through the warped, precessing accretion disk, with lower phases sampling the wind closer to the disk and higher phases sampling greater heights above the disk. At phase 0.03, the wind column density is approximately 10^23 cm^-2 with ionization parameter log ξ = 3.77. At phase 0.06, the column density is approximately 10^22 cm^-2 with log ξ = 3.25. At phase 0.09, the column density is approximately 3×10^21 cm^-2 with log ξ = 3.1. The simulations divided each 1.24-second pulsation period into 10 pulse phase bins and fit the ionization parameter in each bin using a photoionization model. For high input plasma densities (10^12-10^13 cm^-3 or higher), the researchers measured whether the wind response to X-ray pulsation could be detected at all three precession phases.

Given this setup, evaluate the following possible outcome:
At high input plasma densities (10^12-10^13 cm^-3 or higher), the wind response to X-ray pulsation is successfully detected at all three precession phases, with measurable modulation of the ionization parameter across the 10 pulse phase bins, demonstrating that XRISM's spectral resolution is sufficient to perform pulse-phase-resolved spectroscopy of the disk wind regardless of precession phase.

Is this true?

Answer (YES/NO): NO